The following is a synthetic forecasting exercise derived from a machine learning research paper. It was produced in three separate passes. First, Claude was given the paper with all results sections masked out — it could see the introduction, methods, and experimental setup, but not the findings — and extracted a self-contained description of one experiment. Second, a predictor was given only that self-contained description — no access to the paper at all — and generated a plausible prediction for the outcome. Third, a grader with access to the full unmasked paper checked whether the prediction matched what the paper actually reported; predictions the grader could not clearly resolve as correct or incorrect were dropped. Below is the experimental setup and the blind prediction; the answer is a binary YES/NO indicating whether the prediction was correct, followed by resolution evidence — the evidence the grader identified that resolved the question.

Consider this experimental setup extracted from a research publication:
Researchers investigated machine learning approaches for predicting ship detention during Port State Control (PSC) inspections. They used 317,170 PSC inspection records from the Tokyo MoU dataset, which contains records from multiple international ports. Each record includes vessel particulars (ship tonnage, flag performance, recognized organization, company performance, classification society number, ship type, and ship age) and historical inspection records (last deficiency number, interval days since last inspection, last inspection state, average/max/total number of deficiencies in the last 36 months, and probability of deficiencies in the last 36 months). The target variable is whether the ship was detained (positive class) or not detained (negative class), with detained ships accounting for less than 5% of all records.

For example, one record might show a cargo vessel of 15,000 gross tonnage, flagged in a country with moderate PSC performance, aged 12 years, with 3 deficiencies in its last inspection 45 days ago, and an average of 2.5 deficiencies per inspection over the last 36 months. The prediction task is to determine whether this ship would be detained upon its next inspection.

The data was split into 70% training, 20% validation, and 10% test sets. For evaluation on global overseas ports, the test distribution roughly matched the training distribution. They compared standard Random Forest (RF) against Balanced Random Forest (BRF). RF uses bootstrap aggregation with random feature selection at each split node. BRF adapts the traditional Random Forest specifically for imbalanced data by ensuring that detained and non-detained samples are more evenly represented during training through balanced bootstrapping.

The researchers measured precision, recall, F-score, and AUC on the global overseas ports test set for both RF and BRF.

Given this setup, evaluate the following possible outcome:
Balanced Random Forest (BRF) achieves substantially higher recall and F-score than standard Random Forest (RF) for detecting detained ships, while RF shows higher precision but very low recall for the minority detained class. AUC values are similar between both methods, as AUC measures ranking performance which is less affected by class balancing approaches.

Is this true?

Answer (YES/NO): NO